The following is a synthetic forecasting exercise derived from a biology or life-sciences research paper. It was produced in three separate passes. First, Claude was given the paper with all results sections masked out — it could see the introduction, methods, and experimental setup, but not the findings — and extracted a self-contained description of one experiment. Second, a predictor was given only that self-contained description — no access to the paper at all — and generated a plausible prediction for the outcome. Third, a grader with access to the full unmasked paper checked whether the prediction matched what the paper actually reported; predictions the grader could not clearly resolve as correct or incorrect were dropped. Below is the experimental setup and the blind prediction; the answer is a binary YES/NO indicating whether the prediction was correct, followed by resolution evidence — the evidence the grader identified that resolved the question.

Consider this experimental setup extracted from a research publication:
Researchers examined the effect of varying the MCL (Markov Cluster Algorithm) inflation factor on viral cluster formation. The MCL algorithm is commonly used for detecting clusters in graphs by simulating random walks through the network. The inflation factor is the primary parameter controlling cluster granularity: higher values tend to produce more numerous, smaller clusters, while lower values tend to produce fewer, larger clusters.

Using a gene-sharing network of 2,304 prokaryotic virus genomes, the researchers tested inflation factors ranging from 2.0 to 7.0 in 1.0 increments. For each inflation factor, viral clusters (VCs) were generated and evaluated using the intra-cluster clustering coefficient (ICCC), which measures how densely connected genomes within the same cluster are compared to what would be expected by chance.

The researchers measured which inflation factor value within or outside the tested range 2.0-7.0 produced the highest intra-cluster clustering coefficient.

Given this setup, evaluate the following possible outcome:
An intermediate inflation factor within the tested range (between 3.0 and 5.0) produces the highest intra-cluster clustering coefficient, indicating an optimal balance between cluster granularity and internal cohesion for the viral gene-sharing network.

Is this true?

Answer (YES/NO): NO